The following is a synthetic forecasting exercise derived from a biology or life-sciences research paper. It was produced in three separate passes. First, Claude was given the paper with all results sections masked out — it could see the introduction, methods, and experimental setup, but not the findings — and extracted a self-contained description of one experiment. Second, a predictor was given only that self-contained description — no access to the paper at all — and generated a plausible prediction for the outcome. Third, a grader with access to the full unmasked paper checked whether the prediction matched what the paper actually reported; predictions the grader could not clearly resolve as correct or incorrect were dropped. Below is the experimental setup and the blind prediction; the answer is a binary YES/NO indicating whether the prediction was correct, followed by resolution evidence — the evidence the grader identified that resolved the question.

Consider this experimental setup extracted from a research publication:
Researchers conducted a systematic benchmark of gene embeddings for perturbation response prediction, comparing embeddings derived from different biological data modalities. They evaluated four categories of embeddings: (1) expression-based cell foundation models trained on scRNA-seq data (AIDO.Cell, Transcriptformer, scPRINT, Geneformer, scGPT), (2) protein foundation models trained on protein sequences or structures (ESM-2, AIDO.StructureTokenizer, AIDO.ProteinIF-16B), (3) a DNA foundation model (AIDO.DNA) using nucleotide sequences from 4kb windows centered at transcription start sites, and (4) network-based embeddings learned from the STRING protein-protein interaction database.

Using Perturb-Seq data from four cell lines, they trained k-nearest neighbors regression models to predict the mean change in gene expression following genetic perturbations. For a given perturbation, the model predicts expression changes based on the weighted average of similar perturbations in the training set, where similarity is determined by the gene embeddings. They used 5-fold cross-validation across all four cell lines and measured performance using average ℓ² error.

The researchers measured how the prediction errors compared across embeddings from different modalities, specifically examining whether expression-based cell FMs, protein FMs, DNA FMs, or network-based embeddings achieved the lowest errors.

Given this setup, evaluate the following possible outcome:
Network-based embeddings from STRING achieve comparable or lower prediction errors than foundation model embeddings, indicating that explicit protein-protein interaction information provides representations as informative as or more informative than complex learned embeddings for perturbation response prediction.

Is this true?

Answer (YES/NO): YES